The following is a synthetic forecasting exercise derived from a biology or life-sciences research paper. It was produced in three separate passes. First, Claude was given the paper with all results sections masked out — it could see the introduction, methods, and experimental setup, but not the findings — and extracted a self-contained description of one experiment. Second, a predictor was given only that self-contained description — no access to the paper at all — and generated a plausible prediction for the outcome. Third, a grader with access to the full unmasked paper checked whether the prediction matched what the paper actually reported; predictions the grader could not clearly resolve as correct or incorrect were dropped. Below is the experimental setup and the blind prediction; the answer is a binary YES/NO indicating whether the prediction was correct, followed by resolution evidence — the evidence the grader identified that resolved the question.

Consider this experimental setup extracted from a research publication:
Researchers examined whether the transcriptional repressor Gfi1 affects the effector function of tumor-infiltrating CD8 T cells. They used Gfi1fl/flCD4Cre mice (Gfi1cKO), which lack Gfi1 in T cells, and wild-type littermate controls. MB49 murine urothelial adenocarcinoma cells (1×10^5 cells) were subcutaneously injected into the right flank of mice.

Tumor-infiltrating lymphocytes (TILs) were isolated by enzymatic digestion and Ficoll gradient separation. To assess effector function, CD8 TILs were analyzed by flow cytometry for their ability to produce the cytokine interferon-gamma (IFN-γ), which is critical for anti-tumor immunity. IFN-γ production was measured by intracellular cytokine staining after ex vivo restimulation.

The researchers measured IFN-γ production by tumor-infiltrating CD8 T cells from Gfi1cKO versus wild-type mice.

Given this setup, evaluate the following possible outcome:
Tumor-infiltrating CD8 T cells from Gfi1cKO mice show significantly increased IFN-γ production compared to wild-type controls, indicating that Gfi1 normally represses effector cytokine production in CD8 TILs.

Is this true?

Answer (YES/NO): NO